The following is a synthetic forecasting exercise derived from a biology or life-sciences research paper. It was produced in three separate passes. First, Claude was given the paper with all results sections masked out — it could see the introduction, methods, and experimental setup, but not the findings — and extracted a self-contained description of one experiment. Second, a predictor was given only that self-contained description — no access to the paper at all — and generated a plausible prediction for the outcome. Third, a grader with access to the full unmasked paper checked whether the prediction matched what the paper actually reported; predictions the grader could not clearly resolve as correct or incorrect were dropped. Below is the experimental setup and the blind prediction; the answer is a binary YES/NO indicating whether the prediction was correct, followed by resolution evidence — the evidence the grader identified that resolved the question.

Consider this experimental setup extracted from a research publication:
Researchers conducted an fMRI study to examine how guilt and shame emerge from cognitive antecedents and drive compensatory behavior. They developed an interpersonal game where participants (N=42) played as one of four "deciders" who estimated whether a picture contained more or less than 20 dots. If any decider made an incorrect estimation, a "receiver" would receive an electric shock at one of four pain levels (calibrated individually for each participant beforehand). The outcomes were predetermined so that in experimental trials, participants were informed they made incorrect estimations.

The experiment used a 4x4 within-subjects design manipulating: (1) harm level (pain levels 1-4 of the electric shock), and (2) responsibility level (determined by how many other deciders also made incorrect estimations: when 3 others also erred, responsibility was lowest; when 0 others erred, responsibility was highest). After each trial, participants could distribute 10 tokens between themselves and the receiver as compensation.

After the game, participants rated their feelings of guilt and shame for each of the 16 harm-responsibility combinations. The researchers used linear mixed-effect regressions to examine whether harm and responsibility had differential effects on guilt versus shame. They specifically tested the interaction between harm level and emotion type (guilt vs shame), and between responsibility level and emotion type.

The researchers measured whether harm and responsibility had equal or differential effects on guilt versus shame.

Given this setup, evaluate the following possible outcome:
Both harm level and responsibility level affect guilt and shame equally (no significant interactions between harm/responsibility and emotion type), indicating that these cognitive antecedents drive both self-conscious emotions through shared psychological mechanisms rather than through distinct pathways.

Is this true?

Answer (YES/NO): NO